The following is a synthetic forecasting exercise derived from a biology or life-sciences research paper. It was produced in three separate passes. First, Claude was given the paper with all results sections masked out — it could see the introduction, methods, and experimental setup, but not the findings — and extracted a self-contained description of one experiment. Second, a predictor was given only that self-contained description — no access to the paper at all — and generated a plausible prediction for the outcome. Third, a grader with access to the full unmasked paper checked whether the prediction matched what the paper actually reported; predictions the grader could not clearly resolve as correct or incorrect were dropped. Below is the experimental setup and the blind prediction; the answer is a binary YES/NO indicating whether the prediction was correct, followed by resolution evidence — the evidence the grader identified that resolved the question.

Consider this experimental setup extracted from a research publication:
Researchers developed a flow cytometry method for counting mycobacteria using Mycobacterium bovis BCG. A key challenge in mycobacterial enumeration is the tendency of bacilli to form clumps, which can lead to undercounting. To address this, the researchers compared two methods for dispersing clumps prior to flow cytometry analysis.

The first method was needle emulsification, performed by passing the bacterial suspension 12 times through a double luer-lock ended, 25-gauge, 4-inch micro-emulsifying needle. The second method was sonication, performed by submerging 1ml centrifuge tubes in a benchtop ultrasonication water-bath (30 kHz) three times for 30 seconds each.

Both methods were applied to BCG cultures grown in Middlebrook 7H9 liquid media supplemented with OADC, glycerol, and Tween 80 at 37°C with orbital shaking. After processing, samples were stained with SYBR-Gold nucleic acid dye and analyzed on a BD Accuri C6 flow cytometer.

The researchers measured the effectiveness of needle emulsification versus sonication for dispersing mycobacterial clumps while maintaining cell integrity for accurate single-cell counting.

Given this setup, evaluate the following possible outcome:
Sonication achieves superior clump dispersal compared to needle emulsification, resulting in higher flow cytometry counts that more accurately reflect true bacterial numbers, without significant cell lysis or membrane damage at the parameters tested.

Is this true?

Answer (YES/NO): NO